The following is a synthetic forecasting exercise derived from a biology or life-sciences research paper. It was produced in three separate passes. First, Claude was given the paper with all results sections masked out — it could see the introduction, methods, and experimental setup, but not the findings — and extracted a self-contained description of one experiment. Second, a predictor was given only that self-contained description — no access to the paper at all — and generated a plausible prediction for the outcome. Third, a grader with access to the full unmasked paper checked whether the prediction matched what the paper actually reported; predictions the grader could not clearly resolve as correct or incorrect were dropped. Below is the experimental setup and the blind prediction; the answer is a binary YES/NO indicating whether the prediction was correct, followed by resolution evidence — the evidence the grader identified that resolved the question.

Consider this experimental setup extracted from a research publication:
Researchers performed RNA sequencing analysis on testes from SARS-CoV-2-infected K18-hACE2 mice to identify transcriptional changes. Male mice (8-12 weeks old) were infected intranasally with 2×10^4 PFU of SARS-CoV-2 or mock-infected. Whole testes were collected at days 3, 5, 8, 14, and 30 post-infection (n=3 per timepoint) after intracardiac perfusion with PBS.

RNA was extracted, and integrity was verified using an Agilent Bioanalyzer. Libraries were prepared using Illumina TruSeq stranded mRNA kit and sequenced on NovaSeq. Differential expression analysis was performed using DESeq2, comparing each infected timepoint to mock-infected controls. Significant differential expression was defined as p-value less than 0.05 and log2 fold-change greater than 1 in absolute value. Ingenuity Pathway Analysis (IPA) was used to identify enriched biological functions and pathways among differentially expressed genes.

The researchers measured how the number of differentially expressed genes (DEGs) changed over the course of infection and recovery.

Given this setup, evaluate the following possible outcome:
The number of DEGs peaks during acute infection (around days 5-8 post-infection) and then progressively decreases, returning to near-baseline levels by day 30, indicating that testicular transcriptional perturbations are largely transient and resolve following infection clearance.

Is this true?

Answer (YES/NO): NO